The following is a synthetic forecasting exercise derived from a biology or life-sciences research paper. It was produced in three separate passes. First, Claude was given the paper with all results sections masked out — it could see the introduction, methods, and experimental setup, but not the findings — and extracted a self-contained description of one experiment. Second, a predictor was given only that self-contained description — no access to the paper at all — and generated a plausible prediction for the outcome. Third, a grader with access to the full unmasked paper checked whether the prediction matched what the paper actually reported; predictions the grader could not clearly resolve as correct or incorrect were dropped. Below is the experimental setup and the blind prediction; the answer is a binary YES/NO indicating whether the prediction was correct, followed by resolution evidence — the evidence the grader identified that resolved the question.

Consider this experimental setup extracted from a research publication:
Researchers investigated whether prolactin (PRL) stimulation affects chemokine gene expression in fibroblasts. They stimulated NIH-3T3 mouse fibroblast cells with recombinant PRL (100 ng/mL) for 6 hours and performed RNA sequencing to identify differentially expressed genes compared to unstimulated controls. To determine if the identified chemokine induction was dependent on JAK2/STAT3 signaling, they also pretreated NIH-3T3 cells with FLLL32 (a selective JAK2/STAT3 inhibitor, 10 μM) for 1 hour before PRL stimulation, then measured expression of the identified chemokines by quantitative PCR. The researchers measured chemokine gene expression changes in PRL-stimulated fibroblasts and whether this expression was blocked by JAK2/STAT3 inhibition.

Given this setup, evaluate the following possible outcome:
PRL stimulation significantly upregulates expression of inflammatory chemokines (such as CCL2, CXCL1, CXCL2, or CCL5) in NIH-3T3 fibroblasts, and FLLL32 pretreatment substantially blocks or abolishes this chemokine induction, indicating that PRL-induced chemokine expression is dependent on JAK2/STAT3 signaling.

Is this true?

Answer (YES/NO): YES